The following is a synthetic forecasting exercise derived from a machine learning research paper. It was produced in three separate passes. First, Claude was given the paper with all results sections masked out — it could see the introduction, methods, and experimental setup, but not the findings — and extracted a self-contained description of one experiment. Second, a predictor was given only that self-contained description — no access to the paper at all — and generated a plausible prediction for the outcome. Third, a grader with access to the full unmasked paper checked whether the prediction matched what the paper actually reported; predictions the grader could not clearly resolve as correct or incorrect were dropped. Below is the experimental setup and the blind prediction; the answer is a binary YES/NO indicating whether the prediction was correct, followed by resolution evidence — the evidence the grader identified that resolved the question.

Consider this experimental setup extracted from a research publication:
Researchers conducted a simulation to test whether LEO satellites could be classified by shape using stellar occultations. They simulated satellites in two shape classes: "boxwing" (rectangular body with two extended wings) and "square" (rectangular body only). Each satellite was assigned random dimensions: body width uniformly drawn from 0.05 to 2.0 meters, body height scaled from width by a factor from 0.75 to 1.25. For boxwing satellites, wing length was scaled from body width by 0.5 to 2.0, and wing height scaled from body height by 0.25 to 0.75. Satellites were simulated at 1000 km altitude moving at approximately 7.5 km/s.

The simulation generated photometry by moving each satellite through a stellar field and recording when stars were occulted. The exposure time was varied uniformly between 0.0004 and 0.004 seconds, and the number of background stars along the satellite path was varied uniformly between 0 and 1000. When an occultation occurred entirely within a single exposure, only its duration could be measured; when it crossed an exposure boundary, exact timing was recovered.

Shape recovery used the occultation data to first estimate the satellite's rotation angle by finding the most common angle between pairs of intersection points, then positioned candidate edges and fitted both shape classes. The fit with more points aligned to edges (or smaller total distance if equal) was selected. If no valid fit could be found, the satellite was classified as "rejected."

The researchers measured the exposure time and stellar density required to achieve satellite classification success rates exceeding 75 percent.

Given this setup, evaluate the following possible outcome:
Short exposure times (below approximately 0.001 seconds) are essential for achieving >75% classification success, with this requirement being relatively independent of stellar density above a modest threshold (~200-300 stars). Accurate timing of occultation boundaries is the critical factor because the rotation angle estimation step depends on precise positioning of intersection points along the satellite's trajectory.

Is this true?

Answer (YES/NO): NO